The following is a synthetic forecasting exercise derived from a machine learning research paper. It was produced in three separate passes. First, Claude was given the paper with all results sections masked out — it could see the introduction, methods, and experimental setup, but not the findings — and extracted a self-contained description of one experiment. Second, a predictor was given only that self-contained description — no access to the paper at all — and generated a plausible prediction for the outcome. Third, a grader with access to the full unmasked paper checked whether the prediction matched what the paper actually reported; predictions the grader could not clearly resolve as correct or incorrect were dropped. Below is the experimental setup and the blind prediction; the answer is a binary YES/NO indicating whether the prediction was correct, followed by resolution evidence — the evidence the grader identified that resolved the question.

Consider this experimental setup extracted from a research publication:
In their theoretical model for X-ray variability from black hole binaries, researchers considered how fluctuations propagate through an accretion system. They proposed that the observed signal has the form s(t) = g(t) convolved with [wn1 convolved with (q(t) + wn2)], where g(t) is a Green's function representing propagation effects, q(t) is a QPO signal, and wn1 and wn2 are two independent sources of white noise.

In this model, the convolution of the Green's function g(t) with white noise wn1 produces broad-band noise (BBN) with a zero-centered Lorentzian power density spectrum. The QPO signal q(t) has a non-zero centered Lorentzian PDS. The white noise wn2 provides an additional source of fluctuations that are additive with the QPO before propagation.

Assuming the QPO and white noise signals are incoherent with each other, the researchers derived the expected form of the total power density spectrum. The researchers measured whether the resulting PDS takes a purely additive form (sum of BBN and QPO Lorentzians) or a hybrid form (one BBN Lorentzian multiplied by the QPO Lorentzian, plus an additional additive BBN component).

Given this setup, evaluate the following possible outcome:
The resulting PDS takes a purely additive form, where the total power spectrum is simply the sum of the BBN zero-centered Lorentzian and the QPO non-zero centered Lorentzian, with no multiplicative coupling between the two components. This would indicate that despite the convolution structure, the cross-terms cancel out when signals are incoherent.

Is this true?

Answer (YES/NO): NO